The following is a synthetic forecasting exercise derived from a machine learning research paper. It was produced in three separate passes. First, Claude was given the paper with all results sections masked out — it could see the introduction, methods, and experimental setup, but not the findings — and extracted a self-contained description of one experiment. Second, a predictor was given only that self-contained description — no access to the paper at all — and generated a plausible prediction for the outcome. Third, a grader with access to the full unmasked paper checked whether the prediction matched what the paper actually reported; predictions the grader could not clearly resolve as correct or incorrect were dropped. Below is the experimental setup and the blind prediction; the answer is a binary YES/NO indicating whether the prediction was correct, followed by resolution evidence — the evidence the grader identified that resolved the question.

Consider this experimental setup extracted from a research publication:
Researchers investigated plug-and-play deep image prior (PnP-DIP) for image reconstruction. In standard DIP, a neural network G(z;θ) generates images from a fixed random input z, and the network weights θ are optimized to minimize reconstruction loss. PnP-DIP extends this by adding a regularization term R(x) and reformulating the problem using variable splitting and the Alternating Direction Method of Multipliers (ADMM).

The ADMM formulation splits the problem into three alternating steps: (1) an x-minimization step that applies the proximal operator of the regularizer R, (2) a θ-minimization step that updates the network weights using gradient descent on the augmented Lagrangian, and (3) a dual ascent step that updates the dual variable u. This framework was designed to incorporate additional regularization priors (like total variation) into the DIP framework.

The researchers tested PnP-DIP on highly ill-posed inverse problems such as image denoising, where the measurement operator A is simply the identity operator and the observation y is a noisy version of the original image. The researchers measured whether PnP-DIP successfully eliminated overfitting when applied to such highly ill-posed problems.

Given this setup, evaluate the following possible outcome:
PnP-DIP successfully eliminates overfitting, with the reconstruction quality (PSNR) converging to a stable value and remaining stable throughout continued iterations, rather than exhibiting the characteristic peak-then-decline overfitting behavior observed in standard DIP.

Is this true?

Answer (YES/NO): NO